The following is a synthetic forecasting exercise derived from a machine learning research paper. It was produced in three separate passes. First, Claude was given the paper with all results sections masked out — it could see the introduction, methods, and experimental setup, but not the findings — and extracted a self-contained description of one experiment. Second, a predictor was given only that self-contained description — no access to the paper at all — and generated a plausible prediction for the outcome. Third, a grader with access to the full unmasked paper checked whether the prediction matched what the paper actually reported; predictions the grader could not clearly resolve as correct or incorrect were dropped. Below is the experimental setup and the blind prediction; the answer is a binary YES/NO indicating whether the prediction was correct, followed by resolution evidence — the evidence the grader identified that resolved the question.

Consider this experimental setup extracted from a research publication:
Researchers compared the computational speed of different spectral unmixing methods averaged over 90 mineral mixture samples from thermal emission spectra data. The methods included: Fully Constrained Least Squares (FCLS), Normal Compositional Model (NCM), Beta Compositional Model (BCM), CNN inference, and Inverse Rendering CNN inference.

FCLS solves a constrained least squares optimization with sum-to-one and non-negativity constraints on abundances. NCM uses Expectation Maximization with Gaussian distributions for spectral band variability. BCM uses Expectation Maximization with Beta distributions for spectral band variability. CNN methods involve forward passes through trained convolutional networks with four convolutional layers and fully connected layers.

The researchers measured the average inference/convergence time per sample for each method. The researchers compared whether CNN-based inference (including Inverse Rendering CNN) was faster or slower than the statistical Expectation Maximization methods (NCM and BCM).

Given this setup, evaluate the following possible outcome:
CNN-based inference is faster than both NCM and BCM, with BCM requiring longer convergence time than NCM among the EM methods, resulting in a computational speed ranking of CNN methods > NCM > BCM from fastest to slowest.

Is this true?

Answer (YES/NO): NO